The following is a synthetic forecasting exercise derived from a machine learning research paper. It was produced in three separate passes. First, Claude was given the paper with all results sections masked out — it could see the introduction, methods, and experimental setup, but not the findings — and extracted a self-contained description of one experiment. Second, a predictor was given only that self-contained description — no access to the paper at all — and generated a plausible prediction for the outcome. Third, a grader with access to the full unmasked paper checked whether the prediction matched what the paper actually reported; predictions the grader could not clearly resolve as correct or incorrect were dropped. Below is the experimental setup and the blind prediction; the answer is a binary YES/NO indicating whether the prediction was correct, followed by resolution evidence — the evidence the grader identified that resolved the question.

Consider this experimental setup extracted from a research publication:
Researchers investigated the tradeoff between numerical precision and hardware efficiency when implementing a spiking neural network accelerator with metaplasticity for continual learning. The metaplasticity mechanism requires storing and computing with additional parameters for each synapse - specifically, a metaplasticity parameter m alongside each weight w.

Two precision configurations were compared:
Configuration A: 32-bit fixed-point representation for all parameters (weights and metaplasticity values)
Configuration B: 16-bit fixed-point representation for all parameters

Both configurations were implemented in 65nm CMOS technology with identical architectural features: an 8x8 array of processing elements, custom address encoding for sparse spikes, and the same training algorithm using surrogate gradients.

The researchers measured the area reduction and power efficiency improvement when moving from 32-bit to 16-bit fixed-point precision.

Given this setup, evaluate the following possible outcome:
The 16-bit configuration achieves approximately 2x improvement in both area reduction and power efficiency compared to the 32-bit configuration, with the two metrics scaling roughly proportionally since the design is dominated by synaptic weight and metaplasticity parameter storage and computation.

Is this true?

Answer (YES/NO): NO